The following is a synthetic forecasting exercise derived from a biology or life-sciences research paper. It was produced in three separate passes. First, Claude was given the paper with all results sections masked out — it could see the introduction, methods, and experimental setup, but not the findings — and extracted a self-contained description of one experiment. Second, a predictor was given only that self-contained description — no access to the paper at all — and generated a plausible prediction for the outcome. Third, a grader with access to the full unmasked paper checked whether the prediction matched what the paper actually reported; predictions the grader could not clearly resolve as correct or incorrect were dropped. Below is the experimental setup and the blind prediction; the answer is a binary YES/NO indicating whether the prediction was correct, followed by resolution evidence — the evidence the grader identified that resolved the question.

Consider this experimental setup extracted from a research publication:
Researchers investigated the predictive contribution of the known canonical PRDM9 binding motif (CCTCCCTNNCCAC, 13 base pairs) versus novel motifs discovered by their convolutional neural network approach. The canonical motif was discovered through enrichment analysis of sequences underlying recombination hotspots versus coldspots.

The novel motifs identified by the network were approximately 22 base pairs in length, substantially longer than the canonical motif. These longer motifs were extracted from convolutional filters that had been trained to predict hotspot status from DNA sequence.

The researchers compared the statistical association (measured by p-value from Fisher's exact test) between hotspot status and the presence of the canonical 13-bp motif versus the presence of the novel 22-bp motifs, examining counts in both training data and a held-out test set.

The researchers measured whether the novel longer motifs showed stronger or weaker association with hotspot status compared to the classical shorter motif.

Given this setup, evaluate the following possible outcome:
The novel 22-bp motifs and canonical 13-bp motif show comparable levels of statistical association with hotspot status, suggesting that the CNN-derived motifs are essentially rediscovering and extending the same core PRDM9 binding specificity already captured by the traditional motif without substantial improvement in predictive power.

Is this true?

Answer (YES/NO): NO